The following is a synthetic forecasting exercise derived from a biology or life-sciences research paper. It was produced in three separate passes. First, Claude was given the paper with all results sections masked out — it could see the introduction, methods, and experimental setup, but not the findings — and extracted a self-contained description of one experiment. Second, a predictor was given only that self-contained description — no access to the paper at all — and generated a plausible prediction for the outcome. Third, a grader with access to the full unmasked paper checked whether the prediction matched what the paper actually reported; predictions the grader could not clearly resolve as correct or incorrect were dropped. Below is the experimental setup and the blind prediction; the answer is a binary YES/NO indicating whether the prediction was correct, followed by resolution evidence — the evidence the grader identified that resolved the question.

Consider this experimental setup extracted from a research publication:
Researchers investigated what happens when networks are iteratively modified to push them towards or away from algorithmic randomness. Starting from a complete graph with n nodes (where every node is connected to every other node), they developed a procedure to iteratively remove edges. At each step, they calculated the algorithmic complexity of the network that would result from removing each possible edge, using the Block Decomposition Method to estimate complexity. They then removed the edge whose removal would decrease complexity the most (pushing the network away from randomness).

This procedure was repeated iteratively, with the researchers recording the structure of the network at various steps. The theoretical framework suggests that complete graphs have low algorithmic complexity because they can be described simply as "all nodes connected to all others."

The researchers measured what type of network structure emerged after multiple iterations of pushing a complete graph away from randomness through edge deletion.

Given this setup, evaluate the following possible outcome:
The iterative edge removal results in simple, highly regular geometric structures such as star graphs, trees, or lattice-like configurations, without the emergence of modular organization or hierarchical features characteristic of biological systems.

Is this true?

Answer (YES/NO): NO